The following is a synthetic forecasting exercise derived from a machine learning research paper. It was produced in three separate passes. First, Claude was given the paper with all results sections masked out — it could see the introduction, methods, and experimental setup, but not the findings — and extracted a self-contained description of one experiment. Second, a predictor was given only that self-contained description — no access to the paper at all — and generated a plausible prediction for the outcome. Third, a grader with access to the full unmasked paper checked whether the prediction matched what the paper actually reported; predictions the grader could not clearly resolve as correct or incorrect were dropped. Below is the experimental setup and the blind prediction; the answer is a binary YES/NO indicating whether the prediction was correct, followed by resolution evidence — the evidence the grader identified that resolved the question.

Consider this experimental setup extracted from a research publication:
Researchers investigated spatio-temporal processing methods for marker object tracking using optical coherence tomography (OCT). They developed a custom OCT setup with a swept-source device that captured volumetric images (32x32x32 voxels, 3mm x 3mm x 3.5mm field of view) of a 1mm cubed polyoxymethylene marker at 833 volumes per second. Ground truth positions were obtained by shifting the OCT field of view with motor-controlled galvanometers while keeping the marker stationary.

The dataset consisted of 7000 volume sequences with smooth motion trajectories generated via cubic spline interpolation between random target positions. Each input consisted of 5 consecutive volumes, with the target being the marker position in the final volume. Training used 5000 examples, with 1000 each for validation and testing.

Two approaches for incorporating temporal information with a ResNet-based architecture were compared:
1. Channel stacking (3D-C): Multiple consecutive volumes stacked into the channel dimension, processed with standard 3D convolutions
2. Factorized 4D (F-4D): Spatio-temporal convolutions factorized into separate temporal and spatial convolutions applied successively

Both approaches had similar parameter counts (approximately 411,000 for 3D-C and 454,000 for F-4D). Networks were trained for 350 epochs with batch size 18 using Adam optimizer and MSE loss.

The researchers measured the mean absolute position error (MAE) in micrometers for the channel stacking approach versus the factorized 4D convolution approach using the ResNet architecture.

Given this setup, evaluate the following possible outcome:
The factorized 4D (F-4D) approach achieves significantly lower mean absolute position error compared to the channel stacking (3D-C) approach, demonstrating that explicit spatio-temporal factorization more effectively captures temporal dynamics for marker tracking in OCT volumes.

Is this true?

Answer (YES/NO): YES